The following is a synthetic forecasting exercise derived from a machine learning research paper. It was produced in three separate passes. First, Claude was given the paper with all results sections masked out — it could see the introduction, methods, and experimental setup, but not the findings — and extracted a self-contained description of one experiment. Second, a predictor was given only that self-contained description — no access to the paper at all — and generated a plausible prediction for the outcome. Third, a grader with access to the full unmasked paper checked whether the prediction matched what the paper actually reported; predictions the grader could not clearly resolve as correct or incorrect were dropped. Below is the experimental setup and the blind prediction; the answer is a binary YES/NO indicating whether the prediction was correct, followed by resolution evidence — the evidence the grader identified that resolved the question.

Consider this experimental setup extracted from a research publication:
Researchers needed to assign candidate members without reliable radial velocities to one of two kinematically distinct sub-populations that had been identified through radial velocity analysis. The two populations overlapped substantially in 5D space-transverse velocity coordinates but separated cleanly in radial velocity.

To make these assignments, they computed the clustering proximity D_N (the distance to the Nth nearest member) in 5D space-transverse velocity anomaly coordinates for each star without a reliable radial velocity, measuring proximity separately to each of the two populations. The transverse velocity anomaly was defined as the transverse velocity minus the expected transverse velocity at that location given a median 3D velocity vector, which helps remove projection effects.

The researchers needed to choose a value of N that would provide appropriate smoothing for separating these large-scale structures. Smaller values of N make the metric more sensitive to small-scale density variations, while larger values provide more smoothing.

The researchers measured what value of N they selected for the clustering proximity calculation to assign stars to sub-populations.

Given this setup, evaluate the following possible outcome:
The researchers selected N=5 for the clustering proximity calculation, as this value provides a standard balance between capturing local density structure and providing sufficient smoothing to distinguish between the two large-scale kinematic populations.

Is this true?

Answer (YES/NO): NO